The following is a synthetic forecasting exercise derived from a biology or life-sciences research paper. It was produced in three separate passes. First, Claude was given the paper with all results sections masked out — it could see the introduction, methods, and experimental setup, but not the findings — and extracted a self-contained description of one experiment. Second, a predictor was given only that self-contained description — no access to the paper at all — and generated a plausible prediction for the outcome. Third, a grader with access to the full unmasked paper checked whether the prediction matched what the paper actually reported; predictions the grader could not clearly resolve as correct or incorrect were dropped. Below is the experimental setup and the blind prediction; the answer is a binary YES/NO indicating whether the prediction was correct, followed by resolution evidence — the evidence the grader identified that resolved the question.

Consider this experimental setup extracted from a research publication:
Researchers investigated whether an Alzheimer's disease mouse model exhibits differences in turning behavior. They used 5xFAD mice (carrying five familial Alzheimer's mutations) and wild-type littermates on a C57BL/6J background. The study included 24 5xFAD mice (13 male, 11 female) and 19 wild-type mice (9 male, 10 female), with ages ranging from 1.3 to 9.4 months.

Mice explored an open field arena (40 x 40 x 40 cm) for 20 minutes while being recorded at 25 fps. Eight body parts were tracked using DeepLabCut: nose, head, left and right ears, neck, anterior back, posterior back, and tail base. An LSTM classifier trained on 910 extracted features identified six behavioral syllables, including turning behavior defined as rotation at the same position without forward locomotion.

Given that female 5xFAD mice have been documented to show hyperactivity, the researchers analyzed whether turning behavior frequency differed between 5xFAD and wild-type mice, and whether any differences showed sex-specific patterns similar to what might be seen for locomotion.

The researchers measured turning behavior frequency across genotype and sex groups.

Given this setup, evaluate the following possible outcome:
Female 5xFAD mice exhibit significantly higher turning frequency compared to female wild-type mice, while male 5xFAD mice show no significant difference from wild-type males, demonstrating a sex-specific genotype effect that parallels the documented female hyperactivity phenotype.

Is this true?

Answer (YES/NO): NO